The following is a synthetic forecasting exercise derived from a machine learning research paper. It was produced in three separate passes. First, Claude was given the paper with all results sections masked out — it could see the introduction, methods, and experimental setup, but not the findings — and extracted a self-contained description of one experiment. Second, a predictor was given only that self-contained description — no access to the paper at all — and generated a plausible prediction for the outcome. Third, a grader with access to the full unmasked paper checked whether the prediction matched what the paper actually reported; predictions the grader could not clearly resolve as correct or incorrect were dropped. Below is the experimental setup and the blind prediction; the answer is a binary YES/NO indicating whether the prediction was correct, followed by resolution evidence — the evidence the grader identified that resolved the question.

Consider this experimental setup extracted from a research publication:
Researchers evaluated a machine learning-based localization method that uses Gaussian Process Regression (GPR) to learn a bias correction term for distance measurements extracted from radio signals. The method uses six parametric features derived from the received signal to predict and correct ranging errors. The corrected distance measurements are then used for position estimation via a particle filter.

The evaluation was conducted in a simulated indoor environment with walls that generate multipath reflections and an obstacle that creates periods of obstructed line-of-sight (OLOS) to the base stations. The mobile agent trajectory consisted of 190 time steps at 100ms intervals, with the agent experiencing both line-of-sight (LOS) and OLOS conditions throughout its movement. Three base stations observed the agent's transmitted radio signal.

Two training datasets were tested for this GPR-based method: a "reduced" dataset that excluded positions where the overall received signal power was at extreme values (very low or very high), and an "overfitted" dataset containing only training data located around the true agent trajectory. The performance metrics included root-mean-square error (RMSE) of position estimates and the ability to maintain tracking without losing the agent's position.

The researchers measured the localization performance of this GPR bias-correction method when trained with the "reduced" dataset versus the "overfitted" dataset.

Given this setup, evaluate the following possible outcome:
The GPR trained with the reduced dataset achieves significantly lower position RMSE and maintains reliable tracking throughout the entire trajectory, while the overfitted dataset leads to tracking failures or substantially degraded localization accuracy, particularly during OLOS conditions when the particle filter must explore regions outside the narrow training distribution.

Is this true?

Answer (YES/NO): NO